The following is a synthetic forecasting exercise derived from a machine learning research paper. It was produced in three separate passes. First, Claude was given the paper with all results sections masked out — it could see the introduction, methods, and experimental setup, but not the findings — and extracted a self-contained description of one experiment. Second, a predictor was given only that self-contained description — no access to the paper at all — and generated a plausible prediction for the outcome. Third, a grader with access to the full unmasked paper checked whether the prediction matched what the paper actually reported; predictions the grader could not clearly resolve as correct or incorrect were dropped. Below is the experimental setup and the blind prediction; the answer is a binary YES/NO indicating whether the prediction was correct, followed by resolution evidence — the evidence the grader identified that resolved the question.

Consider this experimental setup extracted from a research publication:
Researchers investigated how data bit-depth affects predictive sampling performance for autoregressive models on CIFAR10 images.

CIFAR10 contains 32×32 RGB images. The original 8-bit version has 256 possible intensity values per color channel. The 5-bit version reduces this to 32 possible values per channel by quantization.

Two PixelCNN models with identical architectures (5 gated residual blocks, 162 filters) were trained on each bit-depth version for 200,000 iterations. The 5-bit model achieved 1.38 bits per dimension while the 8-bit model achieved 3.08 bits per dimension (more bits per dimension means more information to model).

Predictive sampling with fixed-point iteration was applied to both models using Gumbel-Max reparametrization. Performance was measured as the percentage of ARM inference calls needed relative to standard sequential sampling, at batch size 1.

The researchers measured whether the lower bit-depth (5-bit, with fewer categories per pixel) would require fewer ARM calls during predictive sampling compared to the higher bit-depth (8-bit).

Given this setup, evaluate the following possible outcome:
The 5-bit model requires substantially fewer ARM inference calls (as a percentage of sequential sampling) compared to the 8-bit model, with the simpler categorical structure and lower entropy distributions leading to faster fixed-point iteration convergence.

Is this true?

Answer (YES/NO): YES